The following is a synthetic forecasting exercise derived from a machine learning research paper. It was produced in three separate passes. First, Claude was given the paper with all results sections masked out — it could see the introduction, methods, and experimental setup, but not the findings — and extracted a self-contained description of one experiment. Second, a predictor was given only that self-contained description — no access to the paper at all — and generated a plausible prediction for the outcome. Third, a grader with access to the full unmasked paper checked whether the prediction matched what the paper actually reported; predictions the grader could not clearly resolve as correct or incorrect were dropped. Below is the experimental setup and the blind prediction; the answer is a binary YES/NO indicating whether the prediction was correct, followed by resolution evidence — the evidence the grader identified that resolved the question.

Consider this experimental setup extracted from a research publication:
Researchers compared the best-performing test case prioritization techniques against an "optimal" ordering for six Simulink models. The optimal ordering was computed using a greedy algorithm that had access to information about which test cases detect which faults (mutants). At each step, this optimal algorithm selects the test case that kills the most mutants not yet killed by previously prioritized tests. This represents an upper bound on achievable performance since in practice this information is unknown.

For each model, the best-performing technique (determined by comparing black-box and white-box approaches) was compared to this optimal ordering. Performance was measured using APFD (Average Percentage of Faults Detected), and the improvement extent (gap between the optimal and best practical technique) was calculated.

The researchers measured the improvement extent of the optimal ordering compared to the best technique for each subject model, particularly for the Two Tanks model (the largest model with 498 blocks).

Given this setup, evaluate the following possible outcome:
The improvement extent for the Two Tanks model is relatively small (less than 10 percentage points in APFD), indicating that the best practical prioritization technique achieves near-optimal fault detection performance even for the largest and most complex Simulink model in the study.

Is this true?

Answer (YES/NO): YES